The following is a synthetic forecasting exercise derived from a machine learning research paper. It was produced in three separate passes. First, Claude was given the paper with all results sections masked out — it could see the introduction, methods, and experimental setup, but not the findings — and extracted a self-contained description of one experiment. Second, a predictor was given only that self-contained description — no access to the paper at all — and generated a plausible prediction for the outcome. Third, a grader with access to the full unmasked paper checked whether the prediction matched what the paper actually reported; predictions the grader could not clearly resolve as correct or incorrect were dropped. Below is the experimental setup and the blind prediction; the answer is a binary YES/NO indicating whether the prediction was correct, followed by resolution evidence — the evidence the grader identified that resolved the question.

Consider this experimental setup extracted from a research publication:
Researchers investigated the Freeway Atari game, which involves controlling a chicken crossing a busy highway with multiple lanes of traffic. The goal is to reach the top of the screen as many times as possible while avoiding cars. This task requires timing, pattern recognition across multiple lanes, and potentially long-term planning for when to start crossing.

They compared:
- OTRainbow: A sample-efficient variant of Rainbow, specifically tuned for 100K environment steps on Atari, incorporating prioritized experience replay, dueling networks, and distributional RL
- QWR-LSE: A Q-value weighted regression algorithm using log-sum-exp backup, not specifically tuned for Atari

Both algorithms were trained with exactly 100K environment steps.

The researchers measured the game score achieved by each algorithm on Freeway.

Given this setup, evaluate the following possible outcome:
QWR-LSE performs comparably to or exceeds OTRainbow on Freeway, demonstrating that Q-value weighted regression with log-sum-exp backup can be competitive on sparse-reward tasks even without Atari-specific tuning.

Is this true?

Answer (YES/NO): NO